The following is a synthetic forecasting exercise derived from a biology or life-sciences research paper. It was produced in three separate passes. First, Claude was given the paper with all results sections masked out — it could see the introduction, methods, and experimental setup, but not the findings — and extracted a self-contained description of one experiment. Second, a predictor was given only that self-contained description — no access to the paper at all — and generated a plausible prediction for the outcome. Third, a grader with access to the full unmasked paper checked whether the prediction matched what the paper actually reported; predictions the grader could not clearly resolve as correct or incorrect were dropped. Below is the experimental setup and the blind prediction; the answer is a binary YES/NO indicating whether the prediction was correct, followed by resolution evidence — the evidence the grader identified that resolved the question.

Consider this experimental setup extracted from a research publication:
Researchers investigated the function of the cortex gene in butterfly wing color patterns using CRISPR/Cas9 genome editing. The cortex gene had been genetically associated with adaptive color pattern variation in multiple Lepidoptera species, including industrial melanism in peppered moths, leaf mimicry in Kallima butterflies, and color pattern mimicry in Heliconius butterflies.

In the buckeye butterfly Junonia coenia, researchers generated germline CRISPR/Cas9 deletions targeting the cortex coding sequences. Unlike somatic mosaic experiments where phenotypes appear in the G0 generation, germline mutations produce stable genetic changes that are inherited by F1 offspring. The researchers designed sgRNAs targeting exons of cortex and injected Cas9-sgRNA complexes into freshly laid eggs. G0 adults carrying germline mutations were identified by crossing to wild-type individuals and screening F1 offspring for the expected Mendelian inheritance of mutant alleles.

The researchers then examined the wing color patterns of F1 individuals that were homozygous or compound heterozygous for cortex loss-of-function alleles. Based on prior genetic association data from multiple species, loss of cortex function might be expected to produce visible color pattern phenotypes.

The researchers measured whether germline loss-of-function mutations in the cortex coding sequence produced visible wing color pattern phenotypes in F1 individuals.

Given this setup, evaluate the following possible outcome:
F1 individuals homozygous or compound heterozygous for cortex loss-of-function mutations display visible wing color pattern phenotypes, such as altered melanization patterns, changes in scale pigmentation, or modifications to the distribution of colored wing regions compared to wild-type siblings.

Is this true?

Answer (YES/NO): NO